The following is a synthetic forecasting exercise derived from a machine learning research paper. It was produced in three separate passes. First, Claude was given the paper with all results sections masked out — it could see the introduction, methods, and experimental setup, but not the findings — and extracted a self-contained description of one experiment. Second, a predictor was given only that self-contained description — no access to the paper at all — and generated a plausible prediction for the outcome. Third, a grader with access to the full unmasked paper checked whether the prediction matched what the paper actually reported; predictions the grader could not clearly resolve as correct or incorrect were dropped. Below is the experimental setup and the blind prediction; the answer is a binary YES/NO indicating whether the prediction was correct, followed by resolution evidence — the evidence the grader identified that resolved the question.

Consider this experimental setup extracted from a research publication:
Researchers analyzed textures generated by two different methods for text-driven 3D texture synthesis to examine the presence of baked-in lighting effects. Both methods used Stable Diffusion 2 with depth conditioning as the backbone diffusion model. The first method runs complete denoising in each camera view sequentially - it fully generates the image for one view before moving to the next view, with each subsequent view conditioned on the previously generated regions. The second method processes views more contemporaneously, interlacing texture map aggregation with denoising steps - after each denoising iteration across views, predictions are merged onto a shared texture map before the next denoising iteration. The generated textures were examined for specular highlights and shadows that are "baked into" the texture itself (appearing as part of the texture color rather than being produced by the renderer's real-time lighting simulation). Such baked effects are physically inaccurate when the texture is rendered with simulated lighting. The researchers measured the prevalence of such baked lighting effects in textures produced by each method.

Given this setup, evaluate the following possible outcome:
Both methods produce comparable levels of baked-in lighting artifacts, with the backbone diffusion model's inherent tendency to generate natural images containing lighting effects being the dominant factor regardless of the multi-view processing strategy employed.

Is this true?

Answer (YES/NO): NO